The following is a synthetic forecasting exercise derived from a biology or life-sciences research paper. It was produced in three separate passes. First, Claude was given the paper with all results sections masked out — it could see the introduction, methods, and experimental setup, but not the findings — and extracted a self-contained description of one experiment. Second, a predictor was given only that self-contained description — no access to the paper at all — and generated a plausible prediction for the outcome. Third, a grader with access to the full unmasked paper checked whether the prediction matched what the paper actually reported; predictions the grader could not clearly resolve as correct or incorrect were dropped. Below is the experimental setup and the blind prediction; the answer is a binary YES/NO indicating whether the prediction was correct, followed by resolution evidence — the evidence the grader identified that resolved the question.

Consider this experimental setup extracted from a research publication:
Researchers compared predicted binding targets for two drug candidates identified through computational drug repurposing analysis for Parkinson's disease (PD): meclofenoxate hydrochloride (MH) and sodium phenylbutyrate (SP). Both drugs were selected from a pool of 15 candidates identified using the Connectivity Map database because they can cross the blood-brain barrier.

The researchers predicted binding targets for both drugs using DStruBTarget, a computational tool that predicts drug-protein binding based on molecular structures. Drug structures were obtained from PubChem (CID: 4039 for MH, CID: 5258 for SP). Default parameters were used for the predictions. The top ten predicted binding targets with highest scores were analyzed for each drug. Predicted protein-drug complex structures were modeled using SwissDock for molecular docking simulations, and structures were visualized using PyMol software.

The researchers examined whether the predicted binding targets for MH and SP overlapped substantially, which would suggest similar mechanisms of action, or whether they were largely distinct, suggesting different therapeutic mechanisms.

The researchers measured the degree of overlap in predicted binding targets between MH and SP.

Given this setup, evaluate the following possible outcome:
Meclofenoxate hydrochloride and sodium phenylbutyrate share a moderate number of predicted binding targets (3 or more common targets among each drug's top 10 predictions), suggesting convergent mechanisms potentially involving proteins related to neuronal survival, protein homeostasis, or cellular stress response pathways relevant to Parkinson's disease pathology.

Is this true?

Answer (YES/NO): NO